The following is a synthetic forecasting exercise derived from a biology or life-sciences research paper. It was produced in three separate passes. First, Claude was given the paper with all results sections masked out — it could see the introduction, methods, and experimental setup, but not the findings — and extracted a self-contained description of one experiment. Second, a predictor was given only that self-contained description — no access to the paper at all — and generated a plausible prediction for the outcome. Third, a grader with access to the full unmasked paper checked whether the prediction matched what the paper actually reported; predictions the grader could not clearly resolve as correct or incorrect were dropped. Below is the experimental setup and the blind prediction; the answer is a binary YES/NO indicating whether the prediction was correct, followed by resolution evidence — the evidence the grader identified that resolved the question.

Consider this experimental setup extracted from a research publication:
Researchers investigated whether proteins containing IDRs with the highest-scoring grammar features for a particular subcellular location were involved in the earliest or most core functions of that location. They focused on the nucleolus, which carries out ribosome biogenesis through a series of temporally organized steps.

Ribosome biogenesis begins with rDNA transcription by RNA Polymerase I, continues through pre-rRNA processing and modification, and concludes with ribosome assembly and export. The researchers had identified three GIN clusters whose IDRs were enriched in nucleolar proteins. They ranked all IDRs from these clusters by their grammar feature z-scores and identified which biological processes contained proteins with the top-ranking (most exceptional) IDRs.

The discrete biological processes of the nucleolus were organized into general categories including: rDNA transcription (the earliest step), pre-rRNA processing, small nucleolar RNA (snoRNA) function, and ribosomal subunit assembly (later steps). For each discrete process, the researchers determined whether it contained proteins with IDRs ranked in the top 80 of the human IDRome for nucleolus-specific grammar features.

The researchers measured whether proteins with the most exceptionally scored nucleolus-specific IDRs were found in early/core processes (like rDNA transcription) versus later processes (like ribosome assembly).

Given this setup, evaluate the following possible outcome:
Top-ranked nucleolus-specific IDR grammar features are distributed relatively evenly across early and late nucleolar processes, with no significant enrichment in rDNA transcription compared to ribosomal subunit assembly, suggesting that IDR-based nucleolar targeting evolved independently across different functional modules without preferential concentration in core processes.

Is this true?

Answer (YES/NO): NO